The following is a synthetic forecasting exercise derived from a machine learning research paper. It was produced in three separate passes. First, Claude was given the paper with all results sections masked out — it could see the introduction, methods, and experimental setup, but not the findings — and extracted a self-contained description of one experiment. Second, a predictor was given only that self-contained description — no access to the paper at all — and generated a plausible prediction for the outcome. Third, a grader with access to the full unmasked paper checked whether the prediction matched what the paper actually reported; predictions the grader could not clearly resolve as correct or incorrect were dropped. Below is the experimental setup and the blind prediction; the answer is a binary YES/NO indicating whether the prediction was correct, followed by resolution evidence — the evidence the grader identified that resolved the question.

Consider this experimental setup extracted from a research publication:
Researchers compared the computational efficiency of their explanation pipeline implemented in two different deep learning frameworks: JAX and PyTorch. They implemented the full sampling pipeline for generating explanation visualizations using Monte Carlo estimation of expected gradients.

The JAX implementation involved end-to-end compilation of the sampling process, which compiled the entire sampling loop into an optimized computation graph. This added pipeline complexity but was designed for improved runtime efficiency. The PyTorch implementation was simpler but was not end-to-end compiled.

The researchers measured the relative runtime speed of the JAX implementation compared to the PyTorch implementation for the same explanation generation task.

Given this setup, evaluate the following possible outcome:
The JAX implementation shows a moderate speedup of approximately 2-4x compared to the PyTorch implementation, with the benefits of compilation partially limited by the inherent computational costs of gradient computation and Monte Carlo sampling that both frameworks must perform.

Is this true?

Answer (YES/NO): NO